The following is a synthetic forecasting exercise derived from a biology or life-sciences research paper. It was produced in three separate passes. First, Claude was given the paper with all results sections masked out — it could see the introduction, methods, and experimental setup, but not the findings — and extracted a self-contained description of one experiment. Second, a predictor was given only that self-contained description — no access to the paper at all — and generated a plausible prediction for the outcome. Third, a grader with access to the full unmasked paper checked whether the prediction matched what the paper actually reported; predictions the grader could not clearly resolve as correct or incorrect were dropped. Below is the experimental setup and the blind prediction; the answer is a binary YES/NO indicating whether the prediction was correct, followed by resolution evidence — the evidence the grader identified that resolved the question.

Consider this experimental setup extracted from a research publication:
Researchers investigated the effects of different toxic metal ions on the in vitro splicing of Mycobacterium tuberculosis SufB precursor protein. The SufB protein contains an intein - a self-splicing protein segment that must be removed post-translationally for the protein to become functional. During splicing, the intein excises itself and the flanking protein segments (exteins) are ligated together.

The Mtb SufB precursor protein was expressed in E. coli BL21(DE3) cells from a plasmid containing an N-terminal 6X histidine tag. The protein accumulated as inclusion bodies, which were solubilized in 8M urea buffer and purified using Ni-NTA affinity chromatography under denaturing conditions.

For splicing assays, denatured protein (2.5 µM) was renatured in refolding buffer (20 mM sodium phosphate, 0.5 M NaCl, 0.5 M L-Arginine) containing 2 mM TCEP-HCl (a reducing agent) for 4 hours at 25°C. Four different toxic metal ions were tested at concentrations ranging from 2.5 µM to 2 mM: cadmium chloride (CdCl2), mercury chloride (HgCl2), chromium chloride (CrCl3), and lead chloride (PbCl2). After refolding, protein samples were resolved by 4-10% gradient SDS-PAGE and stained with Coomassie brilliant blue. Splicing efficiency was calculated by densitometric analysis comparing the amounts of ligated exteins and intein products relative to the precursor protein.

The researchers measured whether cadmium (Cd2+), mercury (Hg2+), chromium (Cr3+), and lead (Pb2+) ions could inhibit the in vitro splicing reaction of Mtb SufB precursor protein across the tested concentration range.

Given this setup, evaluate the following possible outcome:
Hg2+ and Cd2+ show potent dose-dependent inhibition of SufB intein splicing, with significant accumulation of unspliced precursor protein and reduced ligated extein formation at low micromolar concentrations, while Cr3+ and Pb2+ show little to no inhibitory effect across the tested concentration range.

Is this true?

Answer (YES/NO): NO